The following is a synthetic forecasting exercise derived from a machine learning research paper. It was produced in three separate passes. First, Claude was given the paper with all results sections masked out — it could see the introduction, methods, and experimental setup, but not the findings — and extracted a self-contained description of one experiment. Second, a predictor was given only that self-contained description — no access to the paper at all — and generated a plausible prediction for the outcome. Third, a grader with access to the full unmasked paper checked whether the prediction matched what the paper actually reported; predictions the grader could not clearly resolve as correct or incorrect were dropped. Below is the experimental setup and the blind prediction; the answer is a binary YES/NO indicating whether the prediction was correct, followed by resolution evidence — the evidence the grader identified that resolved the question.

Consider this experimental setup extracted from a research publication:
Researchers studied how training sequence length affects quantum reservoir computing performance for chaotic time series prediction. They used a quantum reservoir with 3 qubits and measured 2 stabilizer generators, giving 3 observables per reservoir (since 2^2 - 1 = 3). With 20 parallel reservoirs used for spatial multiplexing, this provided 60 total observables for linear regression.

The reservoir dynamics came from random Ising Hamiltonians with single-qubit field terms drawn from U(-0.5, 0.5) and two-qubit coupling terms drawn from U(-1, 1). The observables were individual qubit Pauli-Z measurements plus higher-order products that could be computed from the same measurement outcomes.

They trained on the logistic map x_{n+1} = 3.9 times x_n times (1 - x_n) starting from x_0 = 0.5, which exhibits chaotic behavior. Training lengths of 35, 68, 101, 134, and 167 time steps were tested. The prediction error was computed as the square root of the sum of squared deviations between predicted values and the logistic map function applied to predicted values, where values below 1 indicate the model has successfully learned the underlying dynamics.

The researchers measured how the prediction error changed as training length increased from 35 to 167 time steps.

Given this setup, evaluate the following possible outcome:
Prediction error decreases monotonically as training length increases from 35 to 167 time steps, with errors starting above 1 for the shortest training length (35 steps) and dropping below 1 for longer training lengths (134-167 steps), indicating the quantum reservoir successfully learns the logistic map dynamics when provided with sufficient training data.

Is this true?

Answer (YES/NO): NO